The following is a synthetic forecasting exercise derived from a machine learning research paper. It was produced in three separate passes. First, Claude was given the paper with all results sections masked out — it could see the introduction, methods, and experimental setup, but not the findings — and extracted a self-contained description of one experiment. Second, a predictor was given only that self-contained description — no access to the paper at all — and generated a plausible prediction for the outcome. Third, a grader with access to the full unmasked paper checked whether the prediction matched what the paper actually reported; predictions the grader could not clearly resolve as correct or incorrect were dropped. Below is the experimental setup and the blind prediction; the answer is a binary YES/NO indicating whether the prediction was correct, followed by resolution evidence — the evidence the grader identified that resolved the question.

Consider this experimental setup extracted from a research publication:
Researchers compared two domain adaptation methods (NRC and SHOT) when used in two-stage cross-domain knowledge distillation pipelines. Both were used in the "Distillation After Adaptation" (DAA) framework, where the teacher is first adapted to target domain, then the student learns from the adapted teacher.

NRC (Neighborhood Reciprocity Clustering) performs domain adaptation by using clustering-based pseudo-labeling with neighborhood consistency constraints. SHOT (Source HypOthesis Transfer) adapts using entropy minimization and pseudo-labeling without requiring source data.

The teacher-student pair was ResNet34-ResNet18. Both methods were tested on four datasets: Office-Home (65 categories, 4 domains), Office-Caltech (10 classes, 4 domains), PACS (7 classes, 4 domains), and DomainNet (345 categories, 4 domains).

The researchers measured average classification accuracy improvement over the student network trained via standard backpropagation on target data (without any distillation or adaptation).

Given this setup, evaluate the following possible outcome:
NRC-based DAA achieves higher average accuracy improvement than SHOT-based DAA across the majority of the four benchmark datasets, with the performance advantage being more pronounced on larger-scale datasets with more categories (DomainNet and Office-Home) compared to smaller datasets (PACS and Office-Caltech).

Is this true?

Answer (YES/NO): NO